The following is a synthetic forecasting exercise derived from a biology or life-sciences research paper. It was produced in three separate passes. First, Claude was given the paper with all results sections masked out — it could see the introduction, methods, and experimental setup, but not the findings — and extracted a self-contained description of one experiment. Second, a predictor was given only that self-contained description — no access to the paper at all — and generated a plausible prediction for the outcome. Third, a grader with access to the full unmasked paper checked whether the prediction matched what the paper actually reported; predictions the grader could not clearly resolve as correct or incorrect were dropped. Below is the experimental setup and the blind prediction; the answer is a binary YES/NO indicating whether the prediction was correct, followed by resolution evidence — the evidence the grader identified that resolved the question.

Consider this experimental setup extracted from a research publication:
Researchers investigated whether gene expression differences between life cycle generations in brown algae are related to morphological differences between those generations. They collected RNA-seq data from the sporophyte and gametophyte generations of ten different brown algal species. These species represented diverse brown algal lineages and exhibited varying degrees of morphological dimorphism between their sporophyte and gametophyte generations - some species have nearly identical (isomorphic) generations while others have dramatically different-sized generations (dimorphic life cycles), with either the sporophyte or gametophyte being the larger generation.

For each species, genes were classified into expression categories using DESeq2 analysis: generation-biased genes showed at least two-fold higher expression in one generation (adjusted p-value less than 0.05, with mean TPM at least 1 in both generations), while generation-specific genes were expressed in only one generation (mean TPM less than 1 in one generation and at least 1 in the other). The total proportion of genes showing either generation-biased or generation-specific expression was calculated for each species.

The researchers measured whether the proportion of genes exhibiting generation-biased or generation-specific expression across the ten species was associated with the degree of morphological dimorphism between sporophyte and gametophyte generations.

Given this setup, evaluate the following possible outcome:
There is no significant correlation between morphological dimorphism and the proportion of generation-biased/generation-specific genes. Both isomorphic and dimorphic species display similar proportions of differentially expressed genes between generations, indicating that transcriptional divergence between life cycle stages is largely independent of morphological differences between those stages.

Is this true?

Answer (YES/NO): NO